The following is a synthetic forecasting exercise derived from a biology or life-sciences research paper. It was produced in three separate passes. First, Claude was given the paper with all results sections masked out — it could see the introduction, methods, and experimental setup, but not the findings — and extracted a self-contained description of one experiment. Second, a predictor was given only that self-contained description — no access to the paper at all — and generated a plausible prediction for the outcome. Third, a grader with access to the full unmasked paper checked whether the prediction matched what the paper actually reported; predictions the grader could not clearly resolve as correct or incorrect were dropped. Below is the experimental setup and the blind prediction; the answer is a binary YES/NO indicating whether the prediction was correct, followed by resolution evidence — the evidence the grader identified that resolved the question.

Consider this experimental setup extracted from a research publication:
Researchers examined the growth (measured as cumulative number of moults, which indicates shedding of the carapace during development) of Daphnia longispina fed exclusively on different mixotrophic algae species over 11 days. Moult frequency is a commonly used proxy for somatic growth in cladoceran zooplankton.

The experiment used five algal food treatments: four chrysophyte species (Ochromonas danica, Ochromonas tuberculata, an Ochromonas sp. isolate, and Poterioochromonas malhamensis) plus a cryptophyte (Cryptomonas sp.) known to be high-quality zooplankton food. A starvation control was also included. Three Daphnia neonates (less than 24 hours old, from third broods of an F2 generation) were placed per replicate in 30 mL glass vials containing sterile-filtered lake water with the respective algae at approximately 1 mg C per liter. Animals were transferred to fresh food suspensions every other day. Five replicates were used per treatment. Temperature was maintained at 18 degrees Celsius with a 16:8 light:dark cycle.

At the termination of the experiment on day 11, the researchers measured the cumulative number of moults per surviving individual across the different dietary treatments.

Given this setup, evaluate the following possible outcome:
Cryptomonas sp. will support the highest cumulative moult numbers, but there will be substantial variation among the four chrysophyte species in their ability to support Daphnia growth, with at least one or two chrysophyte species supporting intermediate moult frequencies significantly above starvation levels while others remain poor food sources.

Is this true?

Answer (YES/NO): NO